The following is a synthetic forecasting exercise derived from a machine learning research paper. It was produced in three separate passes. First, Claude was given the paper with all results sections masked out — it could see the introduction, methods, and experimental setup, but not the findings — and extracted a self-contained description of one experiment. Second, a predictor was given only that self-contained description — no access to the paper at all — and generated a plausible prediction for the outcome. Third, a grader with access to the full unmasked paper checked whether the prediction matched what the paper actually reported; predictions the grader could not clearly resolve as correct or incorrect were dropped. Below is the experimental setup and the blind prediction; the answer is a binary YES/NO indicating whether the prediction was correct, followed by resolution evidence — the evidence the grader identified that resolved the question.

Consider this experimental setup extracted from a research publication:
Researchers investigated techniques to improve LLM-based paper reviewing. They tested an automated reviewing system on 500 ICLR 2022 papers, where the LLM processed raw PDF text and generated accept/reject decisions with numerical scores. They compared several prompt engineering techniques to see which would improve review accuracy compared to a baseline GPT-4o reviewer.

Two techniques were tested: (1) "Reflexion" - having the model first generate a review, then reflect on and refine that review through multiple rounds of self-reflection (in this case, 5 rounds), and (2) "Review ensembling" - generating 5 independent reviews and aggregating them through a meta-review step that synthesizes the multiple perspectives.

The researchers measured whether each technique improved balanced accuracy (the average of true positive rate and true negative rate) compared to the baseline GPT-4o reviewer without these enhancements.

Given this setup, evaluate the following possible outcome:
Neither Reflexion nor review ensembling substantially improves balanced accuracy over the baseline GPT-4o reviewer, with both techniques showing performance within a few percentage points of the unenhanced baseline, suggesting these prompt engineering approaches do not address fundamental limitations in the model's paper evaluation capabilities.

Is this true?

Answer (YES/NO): NO